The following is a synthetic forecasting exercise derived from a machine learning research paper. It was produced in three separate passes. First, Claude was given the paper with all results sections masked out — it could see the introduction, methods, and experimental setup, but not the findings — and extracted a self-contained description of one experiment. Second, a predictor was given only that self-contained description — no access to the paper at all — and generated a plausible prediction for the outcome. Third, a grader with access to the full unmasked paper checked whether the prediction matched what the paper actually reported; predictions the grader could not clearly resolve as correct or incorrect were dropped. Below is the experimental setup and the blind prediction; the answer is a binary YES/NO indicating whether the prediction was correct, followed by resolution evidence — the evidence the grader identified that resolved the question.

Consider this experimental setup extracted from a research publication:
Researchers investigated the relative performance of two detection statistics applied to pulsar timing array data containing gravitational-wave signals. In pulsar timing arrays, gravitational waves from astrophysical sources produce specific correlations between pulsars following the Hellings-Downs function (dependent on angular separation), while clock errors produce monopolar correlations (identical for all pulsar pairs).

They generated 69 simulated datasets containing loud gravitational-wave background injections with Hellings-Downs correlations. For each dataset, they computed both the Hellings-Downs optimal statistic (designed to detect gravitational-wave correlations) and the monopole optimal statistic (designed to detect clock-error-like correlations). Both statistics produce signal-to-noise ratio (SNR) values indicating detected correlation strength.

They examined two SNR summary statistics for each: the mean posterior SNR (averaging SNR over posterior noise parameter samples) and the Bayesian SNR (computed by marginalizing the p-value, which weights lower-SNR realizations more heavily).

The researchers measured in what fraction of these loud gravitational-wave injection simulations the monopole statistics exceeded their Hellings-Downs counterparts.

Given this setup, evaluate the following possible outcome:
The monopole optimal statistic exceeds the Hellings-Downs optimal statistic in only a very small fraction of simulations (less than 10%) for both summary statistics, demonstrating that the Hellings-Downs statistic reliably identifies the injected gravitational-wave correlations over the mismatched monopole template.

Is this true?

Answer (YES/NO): YES